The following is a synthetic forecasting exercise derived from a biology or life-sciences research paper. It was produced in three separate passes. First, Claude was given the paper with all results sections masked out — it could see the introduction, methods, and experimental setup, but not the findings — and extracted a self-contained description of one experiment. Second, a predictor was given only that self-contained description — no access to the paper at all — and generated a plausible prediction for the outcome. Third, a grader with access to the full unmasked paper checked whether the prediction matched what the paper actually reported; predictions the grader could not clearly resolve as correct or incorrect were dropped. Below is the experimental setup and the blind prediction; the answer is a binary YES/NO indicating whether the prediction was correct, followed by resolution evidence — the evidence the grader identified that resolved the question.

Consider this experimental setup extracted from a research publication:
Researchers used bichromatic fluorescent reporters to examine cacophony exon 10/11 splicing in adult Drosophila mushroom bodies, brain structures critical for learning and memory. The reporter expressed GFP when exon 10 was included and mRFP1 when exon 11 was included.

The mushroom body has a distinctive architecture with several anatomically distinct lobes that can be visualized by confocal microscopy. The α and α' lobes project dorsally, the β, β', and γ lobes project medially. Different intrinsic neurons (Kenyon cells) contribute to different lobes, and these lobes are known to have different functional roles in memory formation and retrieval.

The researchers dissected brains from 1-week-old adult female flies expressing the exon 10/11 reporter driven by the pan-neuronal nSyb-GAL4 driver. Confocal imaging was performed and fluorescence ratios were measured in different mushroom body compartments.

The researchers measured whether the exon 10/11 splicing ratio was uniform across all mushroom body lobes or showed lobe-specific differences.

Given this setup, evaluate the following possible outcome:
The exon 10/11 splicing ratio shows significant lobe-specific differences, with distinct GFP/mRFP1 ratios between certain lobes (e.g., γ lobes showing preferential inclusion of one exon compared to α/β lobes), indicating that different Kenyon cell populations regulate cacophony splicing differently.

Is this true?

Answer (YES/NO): NO